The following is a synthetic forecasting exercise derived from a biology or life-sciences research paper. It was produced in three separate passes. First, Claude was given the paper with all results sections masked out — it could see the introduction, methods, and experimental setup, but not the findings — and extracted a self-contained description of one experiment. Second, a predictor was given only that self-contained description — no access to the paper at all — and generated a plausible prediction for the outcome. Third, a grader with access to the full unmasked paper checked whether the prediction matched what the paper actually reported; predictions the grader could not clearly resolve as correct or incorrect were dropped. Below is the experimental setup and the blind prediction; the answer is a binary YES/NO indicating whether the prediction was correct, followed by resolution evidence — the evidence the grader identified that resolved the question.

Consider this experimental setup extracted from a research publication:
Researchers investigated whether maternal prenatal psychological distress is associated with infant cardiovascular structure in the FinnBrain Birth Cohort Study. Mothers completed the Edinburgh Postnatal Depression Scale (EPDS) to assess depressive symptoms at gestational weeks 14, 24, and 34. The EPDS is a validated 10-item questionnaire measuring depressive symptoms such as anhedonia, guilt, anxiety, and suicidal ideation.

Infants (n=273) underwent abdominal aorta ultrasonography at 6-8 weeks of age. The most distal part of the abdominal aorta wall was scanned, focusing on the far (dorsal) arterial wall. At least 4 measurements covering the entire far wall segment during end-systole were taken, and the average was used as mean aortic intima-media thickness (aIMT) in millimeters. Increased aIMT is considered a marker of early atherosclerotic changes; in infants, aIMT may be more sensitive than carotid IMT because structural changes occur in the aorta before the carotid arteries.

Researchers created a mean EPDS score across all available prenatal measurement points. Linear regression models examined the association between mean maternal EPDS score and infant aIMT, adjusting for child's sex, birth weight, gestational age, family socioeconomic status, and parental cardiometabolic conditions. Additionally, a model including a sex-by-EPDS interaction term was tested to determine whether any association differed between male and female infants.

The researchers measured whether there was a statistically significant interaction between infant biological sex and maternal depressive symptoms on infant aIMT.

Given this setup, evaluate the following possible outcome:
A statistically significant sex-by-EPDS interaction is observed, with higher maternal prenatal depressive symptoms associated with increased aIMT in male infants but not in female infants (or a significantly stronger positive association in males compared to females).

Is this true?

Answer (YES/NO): YES